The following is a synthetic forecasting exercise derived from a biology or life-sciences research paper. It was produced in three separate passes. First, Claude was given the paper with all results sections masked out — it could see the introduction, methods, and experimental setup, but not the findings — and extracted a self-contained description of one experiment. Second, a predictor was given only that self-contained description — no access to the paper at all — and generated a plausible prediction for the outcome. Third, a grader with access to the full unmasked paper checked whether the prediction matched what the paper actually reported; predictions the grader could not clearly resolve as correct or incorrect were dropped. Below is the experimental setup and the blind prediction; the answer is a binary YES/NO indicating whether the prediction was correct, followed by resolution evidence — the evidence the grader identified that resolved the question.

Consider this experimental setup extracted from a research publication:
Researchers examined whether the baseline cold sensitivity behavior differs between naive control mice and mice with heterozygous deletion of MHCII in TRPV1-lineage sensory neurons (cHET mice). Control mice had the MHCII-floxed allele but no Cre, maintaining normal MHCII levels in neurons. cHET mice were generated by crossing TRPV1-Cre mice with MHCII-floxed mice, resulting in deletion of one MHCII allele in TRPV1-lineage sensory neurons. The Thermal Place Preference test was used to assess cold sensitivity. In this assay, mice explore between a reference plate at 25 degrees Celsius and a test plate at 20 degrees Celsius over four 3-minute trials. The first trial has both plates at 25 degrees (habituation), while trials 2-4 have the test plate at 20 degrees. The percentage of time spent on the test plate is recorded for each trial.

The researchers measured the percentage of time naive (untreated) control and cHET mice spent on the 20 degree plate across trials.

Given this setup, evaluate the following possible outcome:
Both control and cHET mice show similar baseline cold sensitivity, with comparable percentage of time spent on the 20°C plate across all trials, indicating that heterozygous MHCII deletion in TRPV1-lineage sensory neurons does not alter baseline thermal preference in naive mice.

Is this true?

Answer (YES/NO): NO